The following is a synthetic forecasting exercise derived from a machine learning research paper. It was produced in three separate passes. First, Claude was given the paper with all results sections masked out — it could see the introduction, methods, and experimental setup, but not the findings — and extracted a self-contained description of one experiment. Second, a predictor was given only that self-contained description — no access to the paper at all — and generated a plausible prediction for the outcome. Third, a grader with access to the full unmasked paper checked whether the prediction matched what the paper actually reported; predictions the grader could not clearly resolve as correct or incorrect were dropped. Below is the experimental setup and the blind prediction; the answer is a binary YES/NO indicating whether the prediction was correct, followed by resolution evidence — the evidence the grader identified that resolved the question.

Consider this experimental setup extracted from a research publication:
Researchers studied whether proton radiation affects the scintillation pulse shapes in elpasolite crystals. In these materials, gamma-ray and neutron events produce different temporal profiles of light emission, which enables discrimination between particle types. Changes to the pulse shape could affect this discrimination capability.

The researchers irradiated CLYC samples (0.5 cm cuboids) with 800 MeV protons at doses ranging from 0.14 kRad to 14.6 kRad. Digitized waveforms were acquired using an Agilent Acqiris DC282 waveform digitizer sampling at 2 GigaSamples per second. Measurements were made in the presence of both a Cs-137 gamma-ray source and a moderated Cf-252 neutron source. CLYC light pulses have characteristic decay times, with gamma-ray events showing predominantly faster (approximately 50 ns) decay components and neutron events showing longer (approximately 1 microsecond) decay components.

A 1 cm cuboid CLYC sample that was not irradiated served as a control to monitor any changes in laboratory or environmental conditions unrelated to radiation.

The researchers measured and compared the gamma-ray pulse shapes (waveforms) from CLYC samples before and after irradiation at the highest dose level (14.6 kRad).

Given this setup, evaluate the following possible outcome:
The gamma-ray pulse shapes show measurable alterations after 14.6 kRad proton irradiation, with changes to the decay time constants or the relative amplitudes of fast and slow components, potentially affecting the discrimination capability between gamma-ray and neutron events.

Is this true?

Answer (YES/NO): YES